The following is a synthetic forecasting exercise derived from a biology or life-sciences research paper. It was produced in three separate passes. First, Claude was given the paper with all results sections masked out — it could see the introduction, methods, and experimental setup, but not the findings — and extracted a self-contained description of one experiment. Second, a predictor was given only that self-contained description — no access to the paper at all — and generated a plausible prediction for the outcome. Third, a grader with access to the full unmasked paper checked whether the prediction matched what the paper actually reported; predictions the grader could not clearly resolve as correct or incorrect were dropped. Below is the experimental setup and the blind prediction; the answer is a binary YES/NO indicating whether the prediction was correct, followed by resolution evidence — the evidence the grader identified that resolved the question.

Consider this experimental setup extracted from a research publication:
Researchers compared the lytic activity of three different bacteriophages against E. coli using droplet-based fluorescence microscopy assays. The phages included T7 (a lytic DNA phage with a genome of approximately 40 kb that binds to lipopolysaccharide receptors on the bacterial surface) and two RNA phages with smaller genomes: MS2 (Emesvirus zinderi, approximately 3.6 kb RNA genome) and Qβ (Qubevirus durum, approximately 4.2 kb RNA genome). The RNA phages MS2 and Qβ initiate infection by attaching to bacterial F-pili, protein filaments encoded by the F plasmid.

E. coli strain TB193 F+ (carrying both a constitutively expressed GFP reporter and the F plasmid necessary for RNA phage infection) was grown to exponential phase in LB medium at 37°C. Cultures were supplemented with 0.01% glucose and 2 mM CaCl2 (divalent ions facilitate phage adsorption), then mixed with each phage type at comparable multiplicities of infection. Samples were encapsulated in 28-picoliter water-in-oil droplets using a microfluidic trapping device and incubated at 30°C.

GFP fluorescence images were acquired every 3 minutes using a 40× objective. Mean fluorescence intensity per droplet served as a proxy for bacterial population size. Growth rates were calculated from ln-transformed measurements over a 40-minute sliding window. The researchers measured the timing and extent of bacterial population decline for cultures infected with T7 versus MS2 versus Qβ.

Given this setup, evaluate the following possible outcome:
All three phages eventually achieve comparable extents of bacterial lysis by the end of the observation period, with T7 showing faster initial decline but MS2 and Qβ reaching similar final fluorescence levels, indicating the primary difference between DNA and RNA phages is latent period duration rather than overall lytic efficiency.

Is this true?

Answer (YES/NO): NO